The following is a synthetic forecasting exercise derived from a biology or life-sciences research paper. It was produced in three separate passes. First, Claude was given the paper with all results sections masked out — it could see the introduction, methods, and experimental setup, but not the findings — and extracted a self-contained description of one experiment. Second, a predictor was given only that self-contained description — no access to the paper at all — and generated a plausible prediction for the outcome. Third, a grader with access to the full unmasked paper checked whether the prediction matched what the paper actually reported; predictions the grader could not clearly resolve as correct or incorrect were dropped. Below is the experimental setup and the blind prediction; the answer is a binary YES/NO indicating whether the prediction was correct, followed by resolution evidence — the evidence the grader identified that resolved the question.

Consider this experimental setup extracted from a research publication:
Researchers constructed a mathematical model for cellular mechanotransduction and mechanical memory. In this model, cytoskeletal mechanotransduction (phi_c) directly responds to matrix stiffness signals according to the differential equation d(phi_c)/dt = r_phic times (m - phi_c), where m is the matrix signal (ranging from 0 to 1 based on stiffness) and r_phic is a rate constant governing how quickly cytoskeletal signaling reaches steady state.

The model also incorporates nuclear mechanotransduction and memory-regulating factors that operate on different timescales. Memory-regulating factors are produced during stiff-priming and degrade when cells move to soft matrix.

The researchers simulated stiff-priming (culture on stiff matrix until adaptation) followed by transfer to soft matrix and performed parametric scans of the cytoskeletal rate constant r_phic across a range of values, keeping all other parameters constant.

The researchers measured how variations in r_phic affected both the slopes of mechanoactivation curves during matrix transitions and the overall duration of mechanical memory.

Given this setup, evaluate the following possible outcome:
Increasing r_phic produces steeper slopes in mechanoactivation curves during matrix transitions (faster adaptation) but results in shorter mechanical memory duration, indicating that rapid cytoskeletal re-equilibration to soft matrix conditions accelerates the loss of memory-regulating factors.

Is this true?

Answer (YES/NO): NO